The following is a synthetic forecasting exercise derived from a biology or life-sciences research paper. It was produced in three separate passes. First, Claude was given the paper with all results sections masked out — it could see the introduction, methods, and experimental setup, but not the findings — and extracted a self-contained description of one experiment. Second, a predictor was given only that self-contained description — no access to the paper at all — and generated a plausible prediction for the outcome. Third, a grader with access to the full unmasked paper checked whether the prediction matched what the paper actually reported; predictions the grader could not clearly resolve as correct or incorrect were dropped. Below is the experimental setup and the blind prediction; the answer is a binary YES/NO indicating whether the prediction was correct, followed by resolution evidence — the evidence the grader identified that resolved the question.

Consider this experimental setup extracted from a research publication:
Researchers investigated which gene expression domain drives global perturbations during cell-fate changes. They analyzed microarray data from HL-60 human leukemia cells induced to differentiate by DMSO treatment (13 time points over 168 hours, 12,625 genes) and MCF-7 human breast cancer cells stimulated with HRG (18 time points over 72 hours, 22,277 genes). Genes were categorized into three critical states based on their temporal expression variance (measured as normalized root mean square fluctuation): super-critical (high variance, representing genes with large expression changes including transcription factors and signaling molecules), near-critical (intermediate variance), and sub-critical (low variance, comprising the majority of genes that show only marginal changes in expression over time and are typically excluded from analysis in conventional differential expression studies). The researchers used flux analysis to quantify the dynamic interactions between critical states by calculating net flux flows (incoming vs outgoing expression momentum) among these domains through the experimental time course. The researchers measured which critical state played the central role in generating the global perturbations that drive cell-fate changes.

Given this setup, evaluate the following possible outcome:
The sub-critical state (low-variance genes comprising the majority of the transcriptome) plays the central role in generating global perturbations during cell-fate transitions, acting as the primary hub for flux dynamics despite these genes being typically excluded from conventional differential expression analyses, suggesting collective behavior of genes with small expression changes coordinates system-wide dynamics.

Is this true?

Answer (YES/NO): YES